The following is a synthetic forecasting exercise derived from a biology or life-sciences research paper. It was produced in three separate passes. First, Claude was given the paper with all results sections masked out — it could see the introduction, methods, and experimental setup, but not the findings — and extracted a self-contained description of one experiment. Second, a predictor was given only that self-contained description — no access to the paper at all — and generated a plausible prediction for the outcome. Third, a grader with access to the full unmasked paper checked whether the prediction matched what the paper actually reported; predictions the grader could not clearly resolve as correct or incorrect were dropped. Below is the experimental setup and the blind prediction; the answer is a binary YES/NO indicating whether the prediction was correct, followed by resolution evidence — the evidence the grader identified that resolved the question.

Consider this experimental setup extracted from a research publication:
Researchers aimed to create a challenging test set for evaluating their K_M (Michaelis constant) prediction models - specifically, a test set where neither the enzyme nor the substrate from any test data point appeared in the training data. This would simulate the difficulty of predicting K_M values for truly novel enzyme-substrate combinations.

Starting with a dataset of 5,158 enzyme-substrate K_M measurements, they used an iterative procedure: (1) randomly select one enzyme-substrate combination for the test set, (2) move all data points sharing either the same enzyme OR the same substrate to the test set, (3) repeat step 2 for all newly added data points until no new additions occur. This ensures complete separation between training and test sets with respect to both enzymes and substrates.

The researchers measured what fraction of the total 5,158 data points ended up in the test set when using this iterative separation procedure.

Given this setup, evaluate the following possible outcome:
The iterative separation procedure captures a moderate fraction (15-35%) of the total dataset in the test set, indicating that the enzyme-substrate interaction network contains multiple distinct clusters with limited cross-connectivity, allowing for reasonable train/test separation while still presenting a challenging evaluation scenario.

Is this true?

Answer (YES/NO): NO